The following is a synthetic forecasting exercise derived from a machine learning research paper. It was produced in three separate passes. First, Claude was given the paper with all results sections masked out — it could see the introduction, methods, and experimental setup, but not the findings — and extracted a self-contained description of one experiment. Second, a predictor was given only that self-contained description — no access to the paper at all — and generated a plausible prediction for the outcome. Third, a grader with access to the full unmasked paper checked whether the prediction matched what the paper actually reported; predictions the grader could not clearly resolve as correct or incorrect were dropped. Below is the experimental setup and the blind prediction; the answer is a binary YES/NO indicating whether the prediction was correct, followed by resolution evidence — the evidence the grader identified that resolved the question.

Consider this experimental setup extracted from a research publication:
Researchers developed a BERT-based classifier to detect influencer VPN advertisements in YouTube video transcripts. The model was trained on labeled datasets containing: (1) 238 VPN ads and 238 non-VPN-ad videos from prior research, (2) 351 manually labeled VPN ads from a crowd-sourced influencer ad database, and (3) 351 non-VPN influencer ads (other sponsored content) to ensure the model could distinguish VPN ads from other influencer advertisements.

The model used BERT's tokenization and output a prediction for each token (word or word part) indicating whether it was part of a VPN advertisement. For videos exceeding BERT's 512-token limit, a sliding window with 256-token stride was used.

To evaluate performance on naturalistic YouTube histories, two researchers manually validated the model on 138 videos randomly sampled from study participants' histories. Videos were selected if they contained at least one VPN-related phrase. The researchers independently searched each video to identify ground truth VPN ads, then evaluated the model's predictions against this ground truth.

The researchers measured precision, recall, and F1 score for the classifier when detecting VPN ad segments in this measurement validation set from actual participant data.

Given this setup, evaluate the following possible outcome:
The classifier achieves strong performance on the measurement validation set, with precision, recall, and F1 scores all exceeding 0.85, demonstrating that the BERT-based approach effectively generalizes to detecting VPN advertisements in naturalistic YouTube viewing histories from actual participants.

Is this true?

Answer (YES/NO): YES